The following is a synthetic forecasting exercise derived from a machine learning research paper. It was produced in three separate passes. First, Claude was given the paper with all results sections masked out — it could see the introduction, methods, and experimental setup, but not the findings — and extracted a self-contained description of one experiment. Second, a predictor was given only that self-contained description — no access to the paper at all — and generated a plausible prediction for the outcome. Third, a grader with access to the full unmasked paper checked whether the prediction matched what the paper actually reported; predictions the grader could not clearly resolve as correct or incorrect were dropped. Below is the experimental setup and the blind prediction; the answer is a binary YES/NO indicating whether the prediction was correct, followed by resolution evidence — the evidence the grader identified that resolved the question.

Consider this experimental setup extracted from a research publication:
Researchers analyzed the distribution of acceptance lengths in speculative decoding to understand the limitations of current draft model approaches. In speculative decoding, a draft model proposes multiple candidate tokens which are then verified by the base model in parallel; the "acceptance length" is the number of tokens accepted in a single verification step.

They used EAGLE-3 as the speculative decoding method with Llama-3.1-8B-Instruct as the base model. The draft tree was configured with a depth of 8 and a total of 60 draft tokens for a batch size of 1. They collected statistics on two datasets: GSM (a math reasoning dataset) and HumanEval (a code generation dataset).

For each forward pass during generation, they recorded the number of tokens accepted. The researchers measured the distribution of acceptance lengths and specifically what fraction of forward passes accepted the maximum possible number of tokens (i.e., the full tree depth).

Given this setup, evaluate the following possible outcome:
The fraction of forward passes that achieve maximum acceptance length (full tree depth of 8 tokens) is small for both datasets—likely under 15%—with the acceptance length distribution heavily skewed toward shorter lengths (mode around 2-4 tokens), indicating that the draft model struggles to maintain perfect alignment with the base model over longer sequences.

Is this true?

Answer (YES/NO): NO